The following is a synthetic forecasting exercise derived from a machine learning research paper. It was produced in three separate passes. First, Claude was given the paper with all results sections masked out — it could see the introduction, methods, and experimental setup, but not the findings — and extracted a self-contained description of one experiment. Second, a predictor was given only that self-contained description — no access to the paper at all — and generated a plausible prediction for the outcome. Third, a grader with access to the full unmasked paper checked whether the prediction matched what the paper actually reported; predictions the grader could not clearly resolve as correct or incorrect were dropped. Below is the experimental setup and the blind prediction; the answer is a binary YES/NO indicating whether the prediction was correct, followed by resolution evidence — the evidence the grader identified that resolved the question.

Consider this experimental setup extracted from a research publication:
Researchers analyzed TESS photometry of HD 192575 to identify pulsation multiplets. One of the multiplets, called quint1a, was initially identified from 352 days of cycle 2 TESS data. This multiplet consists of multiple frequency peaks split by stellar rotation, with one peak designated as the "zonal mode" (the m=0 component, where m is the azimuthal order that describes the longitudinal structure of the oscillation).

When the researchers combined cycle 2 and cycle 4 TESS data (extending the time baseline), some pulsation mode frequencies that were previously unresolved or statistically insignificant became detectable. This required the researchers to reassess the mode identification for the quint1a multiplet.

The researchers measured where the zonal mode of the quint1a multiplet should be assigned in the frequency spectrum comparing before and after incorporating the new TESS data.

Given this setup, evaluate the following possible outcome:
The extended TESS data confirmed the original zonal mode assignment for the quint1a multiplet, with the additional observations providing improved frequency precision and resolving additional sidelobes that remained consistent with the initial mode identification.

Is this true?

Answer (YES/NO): NO